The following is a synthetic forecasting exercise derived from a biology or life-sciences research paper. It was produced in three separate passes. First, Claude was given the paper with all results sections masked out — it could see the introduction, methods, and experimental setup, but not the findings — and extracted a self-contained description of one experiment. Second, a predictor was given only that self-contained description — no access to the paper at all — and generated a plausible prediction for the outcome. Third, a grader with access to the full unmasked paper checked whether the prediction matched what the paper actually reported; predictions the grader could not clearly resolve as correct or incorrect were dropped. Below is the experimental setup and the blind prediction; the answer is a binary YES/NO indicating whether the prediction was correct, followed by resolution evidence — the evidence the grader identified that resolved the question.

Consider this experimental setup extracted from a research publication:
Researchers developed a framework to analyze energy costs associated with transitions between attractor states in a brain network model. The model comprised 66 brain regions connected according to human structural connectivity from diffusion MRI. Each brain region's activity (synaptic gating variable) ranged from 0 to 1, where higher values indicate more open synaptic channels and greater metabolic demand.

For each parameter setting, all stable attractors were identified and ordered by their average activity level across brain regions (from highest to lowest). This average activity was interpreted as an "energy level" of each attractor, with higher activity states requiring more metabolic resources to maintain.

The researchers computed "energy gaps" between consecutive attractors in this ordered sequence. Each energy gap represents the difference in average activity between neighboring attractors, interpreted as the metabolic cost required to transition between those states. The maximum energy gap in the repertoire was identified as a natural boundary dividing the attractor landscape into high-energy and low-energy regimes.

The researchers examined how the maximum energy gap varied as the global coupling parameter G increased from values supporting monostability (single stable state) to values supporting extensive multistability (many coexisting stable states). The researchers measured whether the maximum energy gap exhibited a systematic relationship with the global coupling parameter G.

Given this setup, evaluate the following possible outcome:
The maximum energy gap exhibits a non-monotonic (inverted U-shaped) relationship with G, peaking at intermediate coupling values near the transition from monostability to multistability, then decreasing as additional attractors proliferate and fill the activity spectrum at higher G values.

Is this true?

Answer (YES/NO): NO